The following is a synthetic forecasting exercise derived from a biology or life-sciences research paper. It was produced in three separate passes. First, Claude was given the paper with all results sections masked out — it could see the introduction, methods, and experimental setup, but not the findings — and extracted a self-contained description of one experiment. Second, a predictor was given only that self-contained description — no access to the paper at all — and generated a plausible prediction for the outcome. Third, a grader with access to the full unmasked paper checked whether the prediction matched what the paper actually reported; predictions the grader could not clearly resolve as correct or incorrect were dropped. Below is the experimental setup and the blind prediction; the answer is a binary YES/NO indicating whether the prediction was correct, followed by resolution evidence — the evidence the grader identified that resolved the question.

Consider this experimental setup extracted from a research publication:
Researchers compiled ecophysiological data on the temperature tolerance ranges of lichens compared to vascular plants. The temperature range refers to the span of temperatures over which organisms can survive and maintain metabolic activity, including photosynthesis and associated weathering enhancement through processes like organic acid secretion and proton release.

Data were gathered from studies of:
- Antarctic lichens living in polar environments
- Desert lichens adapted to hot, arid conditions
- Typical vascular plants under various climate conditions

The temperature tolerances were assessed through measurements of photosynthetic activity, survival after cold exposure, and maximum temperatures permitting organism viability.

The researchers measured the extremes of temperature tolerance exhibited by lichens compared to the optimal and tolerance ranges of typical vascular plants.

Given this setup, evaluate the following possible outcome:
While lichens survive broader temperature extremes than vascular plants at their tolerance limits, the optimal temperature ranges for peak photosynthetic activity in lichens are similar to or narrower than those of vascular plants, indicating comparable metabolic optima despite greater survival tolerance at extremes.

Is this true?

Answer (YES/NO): NO